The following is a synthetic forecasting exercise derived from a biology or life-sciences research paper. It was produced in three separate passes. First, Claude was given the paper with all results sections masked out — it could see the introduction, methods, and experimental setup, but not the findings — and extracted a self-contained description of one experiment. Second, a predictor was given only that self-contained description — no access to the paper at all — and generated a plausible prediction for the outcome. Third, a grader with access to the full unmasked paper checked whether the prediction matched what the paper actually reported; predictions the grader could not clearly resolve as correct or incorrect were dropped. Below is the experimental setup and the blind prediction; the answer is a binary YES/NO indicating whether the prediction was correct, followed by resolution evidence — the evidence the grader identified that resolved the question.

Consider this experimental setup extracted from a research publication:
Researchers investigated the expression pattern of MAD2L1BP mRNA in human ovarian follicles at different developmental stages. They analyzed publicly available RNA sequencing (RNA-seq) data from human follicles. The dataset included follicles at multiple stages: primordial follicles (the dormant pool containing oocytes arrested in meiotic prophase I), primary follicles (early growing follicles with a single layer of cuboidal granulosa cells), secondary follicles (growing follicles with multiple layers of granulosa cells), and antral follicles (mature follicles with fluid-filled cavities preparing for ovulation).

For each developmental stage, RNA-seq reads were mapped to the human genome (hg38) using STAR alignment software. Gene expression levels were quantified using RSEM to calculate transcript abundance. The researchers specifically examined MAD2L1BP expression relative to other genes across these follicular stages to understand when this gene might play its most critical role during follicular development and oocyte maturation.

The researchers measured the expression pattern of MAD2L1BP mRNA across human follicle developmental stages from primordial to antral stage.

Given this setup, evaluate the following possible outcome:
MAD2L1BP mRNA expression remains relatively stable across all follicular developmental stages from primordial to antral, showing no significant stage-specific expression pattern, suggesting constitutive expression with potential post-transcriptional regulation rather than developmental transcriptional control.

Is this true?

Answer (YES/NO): NO